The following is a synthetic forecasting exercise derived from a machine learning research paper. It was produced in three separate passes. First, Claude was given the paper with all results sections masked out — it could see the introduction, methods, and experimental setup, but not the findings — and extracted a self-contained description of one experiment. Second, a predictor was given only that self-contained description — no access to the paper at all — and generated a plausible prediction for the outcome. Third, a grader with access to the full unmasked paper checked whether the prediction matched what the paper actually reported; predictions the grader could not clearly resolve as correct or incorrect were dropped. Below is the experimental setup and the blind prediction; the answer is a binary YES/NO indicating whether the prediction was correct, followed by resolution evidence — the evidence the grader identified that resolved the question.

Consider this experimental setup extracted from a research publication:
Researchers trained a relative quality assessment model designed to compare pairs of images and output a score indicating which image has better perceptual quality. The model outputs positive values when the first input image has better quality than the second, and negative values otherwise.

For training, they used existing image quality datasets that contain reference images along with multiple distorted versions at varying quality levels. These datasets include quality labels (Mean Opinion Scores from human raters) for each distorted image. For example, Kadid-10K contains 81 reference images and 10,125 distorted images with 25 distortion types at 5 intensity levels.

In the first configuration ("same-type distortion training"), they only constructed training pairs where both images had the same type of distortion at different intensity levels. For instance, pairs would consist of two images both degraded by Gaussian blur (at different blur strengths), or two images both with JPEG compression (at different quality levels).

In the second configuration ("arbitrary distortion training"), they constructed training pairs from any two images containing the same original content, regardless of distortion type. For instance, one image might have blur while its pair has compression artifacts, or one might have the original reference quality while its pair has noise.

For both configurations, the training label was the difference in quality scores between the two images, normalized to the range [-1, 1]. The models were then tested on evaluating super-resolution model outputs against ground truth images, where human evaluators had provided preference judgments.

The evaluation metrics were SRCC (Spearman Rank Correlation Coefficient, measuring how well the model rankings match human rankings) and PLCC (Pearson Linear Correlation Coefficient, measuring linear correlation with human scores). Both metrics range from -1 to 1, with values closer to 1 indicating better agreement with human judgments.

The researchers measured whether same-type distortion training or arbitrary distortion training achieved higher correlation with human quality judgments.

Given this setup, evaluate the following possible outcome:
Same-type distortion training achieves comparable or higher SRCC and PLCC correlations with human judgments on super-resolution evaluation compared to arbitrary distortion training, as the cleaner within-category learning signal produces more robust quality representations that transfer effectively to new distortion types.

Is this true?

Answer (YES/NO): NO